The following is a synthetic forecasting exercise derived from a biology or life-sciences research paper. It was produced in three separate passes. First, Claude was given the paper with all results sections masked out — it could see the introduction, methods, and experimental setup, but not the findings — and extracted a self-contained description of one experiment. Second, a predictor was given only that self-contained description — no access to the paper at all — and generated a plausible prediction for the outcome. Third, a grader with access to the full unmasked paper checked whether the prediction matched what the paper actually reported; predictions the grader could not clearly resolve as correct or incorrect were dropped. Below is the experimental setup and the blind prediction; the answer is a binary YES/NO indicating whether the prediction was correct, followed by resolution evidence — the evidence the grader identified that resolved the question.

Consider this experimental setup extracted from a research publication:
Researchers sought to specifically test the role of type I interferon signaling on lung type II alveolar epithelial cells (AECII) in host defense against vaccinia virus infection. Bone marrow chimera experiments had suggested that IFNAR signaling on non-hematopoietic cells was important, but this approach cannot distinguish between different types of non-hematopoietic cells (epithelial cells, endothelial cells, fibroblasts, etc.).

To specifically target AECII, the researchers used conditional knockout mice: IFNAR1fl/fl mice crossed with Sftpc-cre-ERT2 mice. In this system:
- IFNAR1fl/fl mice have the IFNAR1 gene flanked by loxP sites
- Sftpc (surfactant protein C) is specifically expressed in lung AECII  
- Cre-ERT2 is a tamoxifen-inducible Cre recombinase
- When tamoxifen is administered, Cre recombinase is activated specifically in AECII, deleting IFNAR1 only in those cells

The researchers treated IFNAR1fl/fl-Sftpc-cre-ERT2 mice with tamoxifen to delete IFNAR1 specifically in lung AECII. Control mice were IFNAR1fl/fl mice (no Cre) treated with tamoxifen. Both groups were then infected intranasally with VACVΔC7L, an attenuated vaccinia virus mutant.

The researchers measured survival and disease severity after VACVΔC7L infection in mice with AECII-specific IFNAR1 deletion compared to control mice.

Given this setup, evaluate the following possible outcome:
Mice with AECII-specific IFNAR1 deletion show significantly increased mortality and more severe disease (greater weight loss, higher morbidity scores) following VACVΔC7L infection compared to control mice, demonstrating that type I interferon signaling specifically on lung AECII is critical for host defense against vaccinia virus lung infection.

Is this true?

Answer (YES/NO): YES